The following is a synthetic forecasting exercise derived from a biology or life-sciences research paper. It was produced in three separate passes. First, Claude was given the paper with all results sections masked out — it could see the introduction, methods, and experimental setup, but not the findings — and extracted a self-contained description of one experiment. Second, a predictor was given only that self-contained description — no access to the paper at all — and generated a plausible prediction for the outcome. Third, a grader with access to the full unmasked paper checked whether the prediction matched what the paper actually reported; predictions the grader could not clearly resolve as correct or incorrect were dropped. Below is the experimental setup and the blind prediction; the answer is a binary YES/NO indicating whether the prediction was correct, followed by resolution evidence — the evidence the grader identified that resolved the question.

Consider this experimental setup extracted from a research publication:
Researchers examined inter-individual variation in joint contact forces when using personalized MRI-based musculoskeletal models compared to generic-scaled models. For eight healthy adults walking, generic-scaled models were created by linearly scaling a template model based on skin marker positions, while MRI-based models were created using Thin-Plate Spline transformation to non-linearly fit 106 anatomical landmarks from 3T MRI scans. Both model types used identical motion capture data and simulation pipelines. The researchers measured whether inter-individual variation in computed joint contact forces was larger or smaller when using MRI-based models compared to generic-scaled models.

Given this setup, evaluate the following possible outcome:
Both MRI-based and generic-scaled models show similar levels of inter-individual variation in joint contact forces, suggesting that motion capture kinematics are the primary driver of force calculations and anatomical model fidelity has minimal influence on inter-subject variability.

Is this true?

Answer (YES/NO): NO